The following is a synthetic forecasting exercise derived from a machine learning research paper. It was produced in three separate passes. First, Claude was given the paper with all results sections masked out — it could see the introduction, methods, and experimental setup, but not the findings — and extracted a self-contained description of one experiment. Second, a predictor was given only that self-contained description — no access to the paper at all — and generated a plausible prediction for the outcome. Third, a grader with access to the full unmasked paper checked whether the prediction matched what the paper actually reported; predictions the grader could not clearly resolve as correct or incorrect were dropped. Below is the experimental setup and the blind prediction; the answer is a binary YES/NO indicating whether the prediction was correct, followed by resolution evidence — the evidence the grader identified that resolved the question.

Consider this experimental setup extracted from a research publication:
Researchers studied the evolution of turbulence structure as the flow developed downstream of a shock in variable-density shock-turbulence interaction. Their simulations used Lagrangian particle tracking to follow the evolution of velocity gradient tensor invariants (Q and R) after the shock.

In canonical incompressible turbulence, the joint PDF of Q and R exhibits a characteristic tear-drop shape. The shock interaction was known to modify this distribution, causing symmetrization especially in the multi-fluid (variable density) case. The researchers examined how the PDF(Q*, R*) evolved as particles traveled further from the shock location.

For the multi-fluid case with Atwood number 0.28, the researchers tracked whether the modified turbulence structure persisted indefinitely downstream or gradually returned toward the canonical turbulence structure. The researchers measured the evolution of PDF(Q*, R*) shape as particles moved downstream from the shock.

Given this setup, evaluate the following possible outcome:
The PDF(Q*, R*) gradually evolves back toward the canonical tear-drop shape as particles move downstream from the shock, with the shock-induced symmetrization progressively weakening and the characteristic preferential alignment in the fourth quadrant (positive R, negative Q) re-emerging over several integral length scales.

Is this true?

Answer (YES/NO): YES